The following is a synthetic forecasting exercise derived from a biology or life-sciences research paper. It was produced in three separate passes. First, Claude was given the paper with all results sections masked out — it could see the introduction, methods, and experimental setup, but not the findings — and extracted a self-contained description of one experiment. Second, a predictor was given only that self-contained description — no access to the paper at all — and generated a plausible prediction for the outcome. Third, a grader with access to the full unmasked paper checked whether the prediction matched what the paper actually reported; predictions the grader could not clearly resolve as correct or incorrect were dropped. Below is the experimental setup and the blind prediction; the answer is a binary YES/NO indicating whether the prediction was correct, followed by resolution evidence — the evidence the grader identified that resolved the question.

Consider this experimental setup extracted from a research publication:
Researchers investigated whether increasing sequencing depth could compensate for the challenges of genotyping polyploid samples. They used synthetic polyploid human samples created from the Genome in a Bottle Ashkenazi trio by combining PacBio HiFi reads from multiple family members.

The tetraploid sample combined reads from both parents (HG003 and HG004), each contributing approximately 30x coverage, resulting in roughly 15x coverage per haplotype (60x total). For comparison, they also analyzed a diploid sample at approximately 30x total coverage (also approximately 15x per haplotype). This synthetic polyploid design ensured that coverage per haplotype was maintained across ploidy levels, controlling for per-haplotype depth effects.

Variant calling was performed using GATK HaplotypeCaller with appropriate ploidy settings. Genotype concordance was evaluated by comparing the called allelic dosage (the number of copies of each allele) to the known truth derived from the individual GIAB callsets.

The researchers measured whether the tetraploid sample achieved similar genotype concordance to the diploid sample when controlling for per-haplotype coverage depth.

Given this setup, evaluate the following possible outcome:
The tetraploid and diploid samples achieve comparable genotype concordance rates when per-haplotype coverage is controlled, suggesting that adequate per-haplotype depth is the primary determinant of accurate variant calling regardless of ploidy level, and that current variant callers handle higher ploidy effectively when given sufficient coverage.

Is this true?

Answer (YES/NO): NO